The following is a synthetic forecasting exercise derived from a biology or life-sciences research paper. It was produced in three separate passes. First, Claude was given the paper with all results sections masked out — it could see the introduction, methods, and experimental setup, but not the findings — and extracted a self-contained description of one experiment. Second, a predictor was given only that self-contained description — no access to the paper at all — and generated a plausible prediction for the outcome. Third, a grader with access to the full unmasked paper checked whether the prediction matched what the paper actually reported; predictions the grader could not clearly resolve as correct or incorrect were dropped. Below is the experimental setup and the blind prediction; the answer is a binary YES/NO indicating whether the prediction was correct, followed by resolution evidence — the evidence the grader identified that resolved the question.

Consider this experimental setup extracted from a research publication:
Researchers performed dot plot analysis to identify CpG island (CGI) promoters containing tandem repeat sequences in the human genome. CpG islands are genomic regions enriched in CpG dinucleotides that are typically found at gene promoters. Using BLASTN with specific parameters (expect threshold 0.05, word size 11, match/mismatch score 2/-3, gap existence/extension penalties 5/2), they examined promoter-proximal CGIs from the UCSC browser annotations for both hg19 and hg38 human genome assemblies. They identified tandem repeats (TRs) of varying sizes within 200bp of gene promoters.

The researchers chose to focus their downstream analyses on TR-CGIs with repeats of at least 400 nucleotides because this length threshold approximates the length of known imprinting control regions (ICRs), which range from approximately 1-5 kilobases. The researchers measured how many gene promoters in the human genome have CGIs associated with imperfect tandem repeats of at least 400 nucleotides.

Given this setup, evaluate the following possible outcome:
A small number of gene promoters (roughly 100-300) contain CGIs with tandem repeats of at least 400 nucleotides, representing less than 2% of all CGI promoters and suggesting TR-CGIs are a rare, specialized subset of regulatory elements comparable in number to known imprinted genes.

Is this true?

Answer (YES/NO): NO